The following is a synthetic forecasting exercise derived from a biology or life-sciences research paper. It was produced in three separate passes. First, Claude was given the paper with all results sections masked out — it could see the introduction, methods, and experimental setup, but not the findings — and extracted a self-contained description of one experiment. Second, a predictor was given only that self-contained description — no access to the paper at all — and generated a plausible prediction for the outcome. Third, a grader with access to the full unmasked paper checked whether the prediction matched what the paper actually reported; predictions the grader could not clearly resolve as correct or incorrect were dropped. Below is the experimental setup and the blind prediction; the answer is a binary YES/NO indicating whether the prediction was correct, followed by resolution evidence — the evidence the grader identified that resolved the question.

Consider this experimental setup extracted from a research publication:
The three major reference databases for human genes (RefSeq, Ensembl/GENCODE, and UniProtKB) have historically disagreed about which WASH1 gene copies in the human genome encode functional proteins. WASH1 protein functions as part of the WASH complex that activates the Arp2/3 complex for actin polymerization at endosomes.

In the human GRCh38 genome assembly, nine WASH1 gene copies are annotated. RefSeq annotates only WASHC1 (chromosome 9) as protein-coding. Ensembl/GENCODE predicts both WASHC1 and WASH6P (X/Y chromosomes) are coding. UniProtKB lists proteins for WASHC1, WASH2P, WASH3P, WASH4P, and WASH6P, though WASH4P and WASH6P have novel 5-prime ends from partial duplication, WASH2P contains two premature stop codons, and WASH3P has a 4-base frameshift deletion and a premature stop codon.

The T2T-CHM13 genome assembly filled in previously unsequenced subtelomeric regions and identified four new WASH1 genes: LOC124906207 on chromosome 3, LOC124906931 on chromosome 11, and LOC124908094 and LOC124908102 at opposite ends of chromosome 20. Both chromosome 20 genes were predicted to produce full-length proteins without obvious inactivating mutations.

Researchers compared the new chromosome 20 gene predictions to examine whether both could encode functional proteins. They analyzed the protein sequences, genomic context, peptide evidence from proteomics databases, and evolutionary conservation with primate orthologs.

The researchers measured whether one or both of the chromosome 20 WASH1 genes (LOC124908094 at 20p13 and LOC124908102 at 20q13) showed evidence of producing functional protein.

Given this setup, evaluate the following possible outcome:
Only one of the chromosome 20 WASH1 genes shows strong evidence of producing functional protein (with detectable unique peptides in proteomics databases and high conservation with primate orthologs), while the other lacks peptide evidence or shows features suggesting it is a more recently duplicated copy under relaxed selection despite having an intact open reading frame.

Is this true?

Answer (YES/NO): YES